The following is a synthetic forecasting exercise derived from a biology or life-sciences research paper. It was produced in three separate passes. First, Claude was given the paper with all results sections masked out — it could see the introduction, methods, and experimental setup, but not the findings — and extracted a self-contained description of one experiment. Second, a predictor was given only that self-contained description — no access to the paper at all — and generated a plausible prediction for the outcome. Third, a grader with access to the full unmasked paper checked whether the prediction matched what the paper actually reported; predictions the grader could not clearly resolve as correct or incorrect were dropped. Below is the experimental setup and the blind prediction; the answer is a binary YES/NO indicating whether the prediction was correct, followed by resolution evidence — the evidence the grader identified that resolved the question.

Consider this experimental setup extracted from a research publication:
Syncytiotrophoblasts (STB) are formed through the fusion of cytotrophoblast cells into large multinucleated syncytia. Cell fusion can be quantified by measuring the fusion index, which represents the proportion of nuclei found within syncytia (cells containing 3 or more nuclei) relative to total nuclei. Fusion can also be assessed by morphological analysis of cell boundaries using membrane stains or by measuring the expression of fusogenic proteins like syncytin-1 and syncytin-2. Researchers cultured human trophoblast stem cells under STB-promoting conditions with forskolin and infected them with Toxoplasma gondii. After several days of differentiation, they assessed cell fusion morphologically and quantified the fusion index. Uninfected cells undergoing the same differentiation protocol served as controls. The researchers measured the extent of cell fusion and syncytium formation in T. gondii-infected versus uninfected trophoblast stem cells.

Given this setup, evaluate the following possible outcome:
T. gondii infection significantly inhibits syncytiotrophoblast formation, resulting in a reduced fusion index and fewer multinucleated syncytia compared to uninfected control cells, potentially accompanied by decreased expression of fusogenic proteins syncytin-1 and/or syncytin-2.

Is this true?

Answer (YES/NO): YES